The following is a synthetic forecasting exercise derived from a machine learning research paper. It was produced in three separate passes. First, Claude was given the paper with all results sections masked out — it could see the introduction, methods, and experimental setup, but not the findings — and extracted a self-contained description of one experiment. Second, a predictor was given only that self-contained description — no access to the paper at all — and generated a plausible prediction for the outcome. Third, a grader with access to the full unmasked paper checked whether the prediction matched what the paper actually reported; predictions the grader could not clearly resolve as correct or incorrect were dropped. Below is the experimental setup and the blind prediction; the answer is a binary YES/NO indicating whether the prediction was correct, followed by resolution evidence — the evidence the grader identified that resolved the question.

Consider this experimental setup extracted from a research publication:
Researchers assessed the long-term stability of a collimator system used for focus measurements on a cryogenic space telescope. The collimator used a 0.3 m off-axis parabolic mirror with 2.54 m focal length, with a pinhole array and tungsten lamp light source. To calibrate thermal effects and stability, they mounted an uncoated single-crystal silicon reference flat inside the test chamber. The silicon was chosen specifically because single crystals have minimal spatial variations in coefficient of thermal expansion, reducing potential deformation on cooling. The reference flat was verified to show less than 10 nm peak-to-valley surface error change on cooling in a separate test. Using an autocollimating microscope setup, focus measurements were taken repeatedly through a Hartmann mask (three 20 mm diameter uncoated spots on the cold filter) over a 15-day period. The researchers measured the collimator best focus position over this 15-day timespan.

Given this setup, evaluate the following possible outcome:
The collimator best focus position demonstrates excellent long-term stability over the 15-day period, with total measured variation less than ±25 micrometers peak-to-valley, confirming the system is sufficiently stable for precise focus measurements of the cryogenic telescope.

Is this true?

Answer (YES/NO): YES